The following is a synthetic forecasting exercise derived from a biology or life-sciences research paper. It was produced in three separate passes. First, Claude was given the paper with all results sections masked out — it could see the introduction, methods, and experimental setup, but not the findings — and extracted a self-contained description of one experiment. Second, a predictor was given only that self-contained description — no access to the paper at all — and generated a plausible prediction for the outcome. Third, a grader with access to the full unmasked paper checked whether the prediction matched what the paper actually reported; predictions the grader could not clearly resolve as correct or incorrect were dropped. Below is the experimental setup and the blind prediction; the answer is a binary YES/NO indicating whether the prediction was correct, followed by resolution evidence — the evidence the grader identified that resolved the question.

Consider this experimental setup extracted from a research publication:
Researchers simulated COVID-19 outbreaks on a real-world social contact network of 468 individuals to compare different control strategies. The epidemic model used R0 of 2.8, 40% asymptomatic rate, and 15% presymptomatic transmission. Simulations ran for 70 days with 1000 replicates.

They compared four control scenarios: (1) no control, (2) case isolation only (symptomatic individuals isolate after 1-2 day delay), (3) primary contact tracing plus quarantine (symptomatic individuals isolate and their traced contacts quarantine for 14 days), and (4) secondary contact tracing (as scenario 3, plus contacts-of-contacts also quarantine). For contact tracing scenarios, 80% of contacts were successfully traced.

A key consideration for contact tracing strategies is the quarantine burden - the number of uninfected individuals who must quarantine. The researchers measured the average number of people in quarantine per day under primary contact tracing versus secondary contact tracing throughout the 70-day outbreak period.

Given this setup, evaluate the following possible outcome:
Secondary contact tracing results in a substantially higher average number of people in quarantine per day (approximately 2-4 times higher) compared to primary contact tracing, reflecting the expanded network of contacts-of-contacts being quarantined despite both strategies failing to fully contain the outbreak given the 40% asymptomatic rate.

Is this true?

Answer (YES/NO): NO